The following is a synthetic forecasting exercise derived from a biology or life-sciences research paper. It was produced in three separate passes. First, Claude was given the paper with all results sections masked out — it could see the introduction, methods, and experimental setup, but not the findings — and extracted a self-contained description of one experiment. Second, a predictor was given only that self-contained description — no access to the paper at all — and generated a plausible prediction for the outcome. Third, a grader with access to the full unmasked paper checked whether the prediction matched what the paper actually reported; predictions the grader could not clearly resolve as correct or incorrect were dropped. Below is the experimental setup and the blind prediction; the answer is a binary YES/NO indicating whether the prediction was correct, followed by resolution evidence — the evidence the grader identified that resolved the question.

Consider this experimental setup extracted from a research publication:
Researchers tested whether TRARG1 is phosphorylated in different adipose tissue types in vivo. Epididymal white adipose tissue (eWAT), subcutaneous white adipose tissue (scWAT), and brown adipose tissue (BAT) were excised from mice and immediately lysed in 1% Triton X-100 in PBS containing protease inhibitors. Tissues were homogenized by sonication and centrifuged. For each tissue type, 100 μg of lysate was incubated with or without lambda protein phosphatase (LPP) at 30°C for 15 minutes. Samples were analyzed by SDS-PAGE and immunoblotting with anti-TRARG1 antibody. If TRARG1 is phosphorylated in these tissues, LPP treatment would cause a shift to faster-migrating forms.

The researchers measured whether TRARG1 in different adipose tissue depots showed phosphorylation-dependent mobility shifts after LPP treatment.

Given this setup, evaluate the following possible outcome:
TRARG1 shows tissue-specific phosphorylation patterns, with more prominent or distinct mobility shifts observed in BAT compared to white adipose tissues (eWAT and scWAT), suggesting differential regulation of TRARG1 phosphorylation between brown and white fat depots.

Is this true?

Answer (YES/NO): NO